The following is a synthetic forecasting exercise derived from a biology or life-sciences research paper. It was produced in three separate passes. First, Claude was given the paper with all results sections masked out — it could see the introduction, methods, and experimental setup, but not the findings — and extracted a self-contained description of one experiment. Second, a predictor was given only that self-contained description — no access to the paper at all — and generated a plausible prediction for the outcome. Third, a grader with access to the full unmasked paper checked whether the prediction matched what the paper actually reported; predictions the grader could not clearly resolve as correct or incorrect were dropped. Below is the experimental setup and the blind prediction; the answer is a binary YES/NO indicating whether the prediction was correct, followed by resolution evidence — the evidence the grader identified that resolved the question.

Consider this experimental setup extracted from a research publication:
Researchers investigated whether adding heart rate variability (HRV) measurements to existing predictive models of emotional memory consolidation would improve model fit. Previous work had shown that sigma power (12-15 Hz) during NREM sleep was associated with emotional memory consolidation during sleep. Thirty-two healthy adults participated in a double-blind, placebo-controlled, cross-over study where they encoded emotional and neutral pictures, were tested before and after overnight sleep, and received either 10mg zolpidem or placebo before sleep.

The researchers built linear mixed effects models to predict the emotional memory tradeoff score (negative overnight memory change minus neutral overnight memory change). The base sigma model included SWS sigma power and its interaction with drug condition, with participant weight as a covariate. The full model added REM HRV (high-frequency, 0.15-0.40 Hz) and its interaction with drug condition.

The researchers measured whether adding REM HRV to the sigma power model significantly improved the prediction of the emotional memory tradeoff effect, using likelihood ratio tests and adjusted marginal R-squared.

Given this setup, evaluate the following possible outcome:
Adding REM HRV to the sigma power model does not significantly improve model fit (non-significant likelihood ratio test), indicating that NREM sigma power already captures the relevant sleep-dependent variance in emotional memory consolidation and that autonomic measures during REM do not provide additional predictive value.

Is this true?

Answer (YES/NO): NO